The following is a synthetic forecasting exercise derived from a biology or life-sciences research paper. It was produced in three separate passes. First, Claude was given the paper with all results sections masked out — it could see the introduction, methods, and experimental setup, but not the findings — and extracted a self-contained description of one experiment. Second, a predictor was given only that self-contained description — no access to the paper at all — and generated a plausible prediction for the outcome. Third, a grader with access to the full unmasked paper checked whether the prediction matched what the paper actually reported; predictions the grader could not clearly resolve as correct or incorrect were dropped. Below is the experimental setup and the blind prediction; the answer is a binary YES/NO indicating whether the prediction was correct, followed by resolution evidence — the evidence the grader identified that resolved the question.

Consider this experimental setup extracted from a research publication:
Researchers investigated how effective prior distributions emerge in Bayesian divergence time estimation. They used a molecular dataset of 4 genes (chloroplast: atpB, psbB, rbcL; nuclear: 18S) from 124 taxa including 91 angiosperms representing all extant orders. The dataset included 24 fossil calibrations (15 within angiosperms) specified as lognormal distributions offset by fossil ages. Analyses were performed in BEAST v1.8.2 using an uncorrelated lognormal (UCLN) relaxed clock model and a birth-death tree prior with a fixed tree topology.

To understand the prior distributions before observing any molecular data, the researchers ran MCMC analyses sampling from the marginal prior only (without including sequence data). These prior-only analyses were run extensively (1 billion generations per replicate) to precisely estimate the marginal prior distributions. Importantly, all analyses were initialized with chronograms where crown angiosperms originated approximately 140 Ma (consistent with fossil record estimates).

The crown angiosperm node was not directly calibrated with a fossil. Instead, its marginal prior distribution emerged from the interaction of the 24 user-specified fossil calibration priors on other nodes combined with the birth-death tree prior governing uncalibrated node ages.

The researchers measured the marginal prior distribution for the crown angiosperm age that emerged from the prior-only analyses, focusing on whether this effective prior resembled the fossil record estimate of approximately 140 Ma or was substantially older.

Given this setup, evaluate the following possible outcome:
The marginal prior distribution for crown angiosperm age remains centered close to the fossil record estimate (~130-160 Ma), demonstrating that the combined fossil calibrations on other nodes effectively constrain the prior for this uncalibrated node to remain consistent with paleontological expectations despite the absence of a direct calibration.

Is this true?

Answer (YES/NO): NO